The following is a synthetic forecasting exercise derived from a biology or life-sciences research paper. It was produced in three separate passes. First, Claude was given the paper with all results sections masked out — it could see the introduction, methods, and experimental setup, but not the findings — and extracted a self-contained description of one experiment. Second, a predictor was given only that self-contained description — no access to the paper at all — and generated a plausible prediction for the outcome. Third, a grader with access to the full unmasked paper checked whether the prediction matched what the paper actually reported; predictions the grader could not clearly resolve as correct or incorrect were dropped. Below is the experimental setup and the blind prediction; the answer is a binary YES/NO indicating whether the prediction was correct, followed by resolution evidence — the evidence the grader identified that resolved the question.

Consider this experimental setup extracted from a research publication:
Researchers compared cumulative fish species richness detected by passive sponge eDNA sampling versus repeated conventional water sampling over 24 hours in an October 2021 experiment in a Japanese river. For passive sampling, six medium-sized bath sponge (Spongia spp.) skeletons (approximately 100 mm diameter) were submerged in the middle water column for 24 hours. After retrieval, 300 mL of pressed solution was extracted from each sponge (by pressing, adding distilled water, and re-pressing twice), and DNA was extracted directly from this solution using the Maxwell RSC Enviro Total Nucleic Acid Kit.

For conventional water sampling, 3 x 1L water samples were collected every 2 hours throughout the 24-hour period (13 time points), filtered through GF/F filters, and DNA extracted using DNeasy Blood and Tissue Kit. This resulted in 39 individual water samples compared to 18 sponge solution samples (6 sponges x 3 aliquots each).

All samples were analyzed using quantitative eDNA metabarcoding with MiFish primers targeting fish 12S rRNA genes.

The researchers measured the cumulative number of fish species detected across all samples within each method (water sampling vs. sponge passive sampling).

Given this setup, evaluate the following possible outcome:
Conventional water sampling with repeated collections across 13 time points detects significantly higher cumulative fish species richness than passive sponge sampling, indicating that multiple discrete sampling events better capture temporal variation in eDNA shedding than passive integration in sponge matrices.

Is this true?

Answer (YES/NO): NO